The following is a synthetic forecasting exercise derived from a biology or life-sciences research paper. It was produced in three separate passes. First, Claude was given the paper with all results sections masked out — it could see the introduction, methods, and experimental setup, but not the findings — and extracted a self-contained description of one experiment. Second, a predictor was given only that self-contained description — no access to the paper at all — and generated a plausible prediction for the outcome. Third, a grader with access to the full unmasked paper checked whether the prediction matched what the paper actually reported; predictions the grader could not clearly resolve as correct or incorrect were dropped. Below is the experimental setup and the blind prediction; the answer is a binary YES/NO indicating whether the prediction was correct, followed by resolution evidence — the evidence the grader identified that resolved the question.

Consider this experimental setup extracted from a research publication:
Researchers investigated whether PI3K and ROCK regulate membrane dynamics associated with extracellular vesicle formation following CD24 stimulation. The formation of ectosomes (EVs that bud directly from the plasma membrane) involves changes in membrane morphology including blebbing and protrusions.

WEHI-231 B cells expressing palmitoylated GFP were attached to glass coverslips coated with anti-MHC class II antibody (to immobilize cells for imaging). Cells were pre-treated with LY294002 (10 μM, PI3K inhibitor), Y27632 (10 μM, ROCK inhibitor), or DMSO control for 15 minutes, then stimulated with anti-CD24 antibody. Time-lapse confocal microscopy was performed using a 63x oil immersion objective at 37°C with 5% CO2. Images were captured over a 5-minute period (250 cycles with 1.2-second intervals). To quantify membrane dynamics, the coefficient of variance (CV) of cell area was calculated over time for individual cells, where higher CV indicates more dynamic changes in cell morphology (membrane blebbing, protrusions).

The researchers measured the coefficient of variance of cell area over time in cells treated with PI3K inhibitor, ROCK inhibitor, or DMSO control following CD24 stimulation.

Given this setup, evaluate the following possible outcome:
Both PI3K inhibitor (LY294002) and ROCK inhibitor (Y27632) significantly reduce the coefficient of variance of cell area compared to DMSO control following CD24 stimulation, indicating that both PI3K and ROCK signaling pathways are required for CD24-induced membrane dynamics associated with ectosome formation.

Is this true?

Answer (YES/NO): YES